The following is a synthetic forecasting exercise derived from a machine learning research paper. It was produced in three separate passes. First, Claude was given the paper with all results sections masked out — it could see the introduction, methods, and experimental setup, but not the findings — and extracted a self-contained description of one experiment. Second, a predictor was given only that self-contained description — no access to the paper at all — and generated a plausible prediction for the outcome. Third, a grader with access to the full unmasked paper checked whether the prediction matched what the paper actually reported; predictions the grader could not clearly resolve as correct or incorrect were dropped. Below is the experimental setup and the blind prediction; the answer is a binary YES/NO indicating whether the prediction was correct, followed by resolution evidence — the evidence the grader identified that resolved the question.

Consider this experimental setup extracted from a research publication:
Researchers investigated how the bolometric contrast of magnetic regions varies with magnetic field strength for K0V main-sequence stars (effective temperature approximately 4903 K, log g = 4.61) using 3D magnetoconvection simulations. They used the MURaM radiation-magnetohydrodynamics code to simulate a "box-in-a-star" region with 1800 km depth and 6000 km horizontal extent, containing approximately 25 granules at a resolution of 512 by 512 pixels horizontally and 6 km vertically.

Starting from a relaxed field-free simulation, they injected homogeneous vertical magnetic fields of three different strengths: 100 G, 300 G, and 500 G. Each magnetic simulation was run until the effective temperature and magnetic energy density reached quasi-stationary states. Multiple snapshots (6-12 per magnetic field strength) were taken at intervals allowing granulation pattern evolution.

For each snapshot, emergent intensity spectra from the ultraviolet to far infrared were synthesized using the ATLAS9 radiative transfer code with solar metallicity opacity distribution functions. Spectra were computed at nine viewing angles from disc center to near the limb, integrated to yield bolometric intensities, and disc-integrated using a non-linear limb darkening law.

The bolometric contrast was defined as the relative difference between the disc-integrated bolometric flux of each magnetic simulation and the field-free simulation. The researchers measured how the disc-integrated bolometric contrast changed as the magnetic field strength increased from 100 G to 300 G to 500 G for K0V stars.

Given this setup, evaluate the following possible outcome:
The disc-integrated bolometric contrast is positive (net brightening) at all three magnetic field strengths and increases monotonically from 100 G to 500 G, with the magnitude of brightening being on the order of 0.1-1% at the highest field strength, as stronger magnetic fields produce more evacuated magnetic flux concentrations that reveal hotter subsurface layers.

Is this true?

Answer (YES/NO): NO